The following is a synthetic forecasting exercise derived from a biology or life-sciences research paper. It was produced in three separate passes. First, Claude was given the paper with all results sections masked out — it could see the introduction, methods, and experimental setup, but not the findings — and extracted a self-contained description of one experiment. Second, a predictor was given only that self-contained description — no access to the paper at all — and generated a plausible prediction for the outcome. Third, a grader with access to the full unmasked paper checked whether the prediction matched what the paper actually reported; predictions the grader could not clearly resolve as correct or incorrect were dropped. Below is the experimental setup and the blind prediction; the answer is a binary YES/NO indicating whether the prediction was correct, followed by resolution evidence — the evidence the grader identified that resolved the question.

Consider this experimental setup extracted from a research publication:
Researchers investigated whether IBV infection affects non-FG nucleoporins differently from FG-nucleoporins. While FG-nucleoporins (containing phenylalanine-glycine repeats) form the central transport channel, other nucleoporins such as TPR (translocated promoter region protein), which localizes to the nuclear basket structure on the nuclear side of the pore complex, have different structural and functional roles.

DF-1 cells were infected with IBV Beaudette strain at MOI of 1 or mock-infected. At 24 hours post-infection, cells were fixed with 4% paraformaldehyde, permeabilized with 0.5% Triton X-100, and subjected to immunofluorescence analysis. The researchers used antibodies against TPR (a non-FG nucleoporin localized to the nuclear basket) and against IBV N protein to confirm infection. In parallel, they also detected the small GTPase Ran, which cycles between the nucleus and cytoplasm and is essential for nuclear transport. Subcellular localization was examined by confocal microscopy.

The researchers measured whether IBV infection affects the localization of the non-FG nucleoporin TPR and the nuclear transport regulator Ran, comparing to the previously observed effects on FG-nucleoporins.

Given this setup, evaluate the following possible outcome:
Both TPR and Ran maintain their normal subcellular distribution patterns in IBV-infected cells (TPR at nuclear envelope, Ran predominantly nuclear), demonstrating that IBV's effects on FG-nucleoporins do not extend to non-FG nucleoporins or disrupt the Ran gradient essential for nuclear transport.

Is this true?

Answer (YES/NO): NO